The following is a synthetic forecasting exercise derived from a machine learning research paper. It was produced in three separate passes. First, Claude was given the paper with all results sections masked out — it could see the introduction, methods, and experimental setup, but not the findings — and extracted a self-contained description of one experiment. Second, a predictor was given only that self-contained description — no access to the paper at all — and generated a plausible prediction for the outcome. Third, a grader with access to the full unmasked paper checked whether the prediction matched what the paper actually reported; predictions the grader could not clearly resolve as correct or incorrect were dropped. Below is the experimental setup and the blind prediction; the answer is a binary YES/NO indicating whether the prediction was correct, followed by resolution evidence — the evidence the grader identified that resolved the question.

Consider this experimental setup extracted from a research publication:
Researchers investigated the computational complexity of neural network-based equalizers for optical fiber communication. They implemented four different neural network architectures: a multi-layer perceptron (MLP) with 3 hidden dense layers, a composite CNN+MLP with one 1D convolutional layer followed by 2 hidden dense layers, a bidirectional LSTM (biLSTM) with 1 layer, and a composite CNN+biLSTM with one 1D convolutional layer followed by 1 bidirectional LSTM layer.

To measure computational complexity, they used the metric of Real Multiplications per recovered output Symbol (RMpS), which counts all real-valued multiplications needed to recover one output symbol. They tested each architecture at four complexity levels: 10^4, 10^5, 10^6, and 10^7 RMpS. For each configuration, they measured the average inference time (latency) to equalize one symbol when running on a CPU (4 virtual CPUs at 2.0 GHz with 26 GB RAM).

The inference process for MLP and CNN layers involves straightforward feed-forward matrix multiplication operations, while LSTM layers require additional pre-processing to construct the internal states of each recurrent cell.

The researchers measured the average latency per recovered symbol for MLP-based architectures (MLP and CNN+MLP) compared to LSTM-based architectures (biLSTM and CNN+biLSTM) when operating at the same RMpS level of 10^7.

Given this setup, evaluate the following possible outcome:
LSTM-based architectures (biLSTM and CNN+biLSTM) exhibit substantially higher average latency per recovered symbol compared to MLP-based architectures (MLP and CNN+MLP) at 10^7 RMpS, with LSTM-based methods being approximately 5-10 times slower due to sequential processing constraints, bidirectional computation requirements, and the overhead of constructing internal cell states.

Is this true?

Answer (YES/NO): NO